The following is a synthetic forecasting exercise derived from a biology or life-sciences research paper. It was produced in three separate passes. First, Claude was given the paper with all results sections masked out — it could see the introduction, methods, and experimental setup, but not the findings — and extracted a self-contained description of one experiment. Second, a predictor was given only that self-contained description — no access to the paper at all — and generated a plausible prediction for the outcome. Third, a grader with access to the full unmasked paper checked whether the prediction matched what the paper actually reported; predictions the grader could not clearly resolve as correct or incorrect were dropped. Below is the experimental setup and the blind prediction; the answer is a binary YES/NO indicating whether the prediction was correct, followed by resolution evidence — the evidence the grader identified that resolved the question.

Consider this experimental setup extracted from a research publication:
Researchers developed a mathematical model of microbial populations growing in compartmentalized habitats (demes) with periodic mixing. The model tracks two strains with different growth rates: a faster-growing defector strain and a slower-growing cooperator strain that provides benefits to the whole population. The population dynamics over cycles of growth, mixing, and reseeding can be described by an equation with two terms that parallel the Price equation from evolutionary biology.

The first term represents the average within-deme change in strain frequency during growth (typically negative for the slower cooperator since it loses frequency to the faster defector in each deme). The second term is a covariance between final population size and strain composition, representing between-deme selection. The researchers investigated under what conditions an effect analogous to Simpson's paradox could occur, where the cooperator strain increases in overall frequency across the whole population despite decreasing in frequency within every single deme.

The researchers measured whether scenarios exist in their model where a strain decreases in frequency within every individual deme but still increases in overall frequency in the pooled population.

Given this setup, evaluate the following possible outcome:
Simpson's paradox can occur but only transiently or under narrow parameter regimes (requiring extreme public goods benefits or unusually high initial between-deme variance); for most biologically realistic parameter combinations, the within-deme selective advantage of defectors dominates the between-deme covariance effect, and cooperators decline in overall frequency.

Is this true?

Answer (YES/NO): NO